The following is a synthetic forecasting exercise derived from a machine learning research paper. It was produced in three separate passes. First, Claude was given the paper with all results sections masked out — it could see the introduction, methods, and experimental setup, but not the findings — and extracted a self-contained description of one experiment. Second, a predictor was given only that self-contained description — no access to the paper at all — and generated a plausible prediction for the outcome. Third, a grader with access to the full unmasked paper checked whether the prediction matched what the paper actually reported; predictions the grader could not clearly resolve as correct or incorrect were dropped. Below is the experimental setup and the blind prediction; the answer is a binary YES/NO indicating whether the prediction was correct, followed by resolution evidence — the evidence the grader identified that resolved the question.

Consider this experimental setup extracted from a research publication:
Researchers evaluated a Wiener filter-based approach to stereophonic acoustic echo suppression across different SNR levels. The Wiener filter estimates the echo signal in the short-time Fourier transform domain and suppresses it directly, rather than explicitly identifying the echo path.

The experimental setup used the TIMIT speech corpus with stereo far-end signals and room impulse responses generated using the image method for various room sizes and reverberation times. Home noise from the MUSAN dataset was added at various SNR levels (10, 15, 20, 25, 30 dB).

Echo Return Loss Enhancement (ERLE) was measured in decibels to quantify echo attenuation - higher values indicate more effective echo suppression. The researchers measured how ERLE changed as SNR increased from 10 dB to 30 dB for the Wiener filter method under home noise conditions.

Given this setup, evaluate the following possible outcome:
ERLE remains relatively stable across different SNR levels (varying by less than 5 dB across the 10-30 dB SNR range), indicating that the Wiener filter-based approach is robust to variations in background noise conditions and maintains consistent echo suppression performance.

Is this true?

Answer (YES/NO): YES